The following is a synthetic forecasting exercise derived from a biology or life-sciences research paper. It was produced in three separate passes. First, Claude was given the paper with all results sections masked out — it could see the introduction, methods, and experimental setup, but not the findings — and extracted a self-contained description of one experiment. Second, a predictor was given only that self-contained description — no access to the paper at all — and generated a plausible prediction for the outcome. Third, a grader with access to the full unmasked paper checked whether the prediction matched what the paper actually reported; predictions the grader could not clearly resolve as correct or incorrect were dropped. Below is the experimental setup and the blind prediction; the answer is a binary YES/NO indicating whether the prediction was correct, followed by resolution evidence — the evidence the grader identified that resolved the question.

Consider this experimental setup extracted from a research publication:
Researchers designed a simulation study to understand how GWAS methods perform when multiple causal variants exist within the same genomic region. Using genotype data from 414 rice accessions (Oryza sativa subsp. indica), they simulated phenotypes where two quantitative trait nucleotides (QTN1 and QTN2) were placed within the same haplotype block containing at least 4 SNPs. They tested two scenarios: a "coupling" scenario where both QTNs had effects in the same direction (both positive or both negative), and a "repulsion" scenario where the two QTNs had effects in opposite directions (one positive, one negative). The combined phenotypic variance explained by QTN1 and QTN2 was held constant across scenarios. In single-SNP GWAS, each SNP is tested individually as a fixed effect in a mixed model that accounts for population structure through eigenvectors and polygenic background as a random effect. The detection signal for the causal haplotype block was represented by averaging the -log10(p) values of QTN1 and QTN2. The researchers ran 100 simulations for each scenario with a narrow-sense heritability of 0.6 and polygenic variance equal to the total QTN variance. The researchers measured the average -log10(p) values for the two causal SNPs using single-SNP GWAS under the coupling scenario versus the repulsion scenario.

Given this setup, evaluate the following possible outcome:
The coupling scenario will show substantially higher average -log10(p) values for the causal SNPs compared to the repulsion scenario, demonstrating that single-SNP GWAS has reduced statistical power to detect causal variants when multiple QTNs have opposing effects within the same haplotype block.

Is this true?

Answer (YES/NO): YES